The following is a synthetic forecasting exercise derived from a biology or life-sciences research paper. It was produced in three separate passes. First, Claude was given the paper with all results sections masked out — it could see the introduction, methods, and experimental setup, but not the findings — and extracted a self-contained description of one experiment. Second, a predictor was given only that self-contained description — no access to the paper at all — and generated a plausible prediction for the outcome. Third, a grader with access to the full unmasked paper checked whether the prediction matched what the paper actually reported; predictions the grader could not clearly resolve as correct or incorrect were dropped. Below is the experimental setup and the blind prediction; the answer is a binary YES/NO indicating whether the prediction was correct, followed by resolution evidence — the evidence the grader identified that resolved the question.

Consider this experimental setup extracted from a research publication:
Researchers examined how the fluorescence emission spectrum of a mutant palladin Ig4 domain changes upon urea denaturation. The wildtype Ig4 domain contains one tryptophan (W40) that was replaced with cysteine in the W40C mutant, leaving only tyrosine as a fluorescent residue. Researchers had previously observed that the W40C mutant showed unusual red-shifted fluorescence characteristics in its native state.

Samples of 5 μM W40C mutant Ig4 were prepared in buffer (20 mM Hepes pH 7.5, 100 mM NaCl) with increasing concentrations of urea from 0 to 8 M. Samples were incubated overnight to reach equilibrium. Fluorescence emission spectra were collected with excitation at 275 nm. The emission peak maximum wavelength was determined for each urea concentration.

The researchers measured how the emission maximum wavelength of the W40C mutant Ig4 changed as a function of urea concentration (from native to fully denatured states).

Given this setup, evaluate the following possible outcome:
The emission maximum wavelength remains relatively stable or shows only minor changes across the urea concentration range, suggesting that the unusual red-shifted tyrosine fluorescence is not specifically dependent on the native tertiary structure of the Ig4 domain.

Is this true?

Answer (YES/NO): YES